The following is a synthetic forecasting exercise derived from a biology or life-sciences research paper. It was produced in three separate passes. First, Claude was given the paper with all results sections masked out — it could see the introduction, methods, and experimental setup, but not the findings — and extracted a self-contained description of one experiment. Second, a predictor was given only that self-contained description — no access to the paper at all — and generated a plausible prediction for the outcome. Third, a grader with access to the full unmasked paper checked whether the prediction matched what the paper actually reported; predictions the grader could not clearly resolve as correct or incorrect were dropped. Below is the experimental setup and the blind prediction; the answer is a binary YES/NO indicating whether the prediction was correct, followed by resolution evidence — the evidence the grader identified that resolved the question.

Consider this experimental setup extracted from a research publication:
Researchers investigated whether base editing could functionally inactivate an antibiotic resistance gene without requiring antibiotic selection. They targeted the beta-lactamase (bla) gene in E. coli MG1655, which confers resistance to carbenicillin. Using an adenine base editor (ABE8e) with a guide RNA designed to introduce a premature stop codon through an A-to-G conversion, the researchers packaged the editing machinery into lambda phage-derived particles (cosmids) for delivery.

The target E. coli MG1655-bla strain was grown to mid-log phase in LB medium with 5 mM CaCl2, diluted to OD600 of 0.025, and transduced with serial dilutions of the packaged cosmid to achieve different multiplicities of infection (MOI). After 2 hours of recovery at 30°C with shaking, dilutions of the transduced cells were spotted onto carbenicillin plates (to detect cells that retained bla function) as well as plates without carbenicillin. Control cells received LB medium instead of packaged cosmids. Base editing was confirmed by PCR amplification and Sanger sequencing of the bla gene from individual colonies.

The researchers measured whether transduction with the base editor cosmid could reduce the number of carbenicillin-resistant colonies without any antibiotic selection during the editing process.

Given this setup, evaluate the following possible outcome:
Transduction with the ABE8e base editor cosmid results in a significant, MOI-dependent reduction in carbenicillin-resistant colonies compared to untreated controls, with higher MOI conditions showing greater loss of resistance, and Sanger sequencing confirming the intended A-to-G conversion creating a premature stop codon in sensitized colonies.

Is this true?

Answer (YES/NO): NO